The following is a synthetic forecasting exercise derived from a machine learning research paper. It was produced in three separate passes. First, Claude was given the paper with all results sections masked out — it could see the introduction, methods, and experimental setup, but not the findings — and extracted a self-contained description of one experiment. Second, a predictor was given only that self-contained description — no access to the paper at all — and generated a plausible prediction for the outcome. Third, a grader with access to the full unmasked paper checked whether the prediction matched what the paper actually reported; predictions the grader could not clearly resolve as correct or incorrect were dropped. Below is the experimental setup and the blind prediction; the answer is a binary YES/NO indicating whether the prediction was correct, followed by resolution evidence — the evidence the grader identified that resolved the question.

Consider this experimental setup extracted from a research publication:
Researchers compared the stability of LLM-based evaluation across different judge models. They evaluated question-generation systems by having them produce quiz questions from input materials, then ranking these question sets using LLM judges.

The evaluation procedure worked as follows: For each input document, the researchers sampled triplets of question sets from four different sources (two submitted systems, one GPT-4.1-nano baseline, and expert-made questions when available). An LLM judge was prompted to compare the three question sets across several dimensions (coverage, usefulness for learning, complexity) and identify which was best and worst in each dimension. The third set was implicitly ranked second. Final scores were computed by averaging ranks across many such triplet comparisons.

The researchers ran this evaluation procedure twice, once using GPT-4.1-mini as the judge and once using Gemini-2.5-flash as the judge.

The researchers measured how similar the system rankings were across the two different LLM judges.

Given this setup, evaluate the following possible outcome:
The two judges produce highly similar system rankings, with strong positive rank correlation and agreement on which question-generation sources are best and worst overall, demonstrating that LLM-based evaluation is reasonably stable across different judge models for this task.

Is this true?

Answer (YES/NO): YES